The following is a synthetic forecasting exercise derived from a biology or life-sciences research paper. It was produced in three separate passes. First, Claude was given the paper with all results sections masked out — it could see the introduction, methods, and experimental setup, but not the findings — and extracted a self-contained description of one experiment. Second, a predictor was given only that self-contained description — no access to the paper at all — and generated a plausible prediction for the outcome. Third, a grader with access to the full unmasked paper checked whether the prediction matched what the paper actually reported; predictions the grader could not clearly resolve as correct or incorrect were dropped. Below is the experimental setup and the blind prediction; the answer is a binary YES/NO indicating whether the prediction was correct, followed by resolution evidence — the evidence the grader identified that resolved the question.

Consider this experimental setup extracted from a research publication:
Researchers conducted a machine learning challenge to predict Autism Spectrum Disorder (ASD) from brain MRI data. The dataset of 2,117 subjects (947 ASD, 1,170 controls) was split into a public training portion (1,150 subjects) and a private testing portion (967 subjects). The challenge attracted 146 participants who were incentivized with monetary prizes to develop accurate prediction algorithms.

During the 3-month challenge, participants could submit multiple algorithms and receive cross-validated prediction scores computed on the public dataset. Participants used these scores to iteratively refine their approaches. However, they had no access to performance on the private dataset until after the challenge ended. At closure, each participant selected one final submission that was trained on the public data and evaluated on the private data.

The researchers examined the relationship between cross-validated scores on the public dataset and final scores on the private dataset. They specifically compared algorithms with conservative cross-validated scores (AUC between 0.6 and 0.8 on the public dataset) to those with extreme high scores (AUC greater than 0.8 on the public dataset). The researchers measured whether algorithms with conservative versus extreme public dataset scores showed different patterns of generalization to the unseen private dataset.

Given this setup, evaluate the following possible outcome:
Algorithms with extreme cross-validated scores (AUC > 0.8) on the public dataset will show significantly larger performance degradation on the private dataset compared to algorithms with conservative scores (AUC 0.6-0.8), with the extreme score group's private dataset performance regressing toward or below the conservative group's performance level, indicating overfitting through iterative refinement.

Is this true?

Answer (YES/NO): YES